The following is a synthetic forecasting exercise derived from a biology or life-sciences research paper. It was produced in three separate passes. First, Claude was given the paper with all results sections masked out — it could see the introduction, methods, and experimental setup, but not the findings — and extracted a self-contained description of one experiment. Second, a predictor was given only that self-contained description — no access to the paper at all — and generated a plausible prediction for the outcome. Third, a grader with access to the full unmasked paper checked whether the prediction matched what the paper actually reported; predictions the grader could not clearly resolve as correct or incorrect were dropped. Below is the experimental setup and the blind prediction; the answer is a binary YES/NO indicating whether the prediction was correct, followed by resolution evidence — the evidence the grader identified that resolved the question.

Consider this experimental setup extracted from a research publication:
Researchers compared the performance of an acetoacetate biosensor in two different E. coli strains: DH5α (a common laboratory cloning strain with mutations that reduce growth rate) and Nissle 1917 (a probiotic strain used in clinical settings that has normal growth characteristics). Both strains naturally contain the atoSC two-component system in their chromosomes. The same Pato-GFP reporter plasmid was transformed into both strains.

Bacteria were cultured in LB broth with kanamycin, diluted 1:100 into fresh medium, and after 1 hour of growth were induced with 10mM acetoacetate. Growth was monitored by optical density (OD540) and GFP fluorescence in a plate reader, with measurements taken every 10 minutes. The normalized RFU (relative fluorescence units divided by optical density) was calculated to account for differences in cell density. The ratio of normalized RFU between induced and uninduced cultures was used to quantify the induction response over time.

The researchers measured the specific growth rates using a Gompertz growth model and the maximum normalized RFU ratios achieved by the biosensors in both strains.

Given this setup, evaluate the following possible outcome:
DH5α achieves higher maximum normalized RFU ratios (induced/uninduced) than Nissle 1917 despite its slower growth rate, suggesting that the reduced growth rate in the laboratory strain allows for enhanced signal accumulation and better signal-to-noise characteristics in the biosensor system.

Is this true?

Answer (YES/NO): NO